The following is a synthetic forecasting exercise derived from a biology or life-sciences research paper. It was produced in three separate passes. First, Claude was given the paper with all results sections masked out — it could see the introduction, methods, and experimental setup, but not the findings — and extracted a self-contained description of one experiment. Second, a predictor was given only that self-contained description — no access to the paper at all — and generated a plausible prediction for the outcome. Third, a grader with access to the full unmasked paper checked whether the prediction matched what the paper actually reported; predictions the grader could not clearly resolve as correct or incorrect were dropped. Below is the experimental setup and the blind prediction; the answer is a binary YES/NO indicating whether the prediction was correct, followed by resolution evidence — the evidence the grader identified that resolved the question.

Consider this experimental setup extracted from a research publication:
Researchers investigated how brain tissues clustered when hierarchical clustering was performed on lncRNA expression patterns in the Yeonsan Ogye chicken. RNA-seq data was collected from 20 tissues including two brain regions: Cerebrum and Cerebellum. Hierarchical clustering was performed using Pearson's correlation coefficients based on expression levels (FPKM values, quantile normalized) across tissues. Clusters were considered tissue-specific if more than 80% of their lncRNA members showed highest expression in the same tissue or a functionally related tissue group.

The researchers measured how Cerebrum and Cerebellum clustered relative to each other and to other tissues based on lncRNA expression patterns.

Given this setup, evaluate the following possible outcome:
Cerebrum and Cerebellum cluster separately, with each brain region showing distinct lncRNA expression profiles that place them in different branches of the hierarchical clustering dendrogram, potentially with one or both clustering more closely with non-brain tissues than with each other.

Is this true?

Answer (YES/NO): NO